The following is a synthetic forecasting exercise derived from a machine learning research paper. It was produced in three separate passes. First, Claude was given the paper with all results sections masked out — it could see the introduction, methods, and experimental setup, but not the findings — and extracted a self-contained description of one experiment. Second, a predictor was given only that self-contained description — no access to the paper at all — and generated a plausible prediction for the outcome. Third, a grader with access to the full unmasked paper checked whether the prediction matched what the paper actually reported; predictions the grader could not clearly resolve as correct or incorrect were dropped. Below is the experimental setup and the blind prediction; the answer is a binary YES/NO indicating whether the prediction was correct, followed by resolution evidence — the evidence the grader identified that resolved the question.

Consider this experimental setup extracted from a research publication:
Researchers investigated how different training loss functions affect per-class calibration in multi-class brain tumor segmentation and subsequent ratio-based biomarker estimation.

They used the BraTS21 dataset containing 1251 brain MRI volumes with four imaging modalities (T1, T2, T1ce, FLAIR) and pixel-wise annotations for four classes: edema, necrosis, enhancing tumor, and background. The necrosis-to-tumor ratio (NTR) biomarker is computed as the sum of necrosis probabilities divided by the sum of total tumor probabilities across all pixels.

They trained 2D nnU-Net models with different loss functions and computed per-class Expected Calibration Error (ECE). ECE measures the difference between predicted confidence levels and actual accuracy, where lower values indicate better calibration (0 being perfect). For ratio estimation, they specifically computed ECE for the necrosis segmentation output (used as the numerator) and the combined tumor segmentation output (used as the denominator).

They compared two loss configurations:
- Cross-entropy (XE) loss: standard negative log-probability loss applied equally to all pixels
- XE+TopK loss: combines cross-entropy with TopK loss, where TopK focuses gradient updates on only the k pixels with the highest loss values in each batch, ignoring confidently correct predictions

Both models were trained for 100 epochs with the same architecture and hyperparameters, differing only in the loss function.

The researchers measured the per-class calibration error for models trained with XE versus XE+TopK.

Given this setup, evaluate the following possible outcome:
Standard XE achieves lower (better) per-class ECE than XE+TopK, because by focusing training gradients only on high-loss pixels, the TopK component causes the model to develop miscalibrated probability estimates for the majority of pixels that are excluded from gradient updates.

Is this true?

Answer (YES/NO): NO